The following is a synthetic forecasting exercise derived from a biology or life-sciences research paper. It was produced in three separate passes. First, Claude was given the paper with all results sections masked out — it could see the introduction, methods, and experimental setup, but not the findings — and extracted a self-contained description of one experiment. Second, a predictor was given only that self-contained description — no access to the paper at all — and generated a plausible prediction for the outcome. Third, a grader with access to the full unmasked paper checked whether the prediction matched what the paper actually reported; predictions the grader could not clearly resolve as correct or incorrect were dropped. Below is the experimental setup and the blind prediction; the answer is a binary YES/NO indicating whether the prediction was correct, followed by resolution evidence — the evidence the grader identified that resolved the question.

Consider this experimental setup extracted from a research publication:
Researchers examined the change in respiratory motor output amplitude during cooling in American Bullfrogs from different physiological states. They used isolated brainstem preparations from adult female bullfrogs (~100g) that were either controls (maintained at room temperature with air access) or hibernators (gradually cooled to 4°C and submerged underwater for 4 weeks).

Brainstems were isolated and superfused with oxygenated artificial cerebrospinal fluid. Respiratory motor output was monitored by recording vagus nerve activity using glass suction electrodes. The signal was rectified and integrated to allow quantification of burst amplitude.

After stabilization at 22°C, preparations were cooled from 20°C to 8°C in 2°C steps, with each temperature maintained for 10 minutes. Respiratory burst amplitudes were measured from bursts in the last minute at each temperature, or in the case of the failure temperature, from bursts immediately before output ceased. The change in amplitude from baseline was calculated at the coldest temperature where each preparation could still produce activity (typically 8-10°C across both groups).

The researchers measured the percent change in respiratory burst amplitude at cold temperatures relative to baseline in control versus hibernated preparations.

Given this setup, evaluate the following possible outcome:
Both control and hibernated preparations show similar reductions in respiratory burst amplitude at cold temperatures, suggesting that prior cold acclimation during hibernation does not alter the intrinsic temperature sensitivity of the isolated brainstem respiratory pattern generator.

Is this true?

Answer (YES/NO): NO